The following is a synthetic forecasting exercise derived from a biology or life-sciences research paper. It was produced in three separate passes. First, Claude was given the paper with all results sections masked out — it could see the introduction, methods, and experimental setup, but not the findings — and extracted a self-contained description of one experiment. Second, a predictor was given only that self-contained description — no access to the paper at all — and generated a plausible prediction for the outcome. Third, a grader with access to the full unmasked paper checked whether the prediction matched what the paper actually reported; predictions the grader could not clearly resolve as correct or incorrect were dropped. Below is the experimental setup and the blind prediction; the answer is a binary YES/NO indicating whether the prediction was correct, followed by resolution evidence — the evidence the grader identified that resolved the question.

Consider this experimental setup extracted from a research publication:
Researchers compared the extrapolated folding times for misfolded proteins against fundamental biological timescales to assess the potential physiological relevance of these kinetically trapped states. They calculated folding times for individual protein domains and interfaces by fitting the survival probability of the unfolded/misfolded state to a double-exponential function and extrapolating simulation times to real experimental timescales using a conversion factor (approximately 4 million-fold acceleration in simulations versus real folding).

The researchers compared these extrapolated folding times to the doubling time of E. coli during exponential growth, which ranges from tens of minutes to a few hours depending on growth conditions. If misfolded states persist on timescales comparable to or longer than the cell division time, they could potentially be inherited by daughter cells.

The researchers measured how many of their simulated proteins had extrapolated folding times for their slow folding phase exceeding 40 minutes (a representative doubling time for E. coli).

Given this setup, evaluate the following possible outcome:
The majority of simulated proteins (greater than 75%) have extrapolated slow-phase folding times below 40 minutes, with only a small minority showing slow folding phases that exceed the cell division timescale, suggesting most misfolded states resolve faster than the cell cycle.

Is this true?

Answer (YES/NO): NO